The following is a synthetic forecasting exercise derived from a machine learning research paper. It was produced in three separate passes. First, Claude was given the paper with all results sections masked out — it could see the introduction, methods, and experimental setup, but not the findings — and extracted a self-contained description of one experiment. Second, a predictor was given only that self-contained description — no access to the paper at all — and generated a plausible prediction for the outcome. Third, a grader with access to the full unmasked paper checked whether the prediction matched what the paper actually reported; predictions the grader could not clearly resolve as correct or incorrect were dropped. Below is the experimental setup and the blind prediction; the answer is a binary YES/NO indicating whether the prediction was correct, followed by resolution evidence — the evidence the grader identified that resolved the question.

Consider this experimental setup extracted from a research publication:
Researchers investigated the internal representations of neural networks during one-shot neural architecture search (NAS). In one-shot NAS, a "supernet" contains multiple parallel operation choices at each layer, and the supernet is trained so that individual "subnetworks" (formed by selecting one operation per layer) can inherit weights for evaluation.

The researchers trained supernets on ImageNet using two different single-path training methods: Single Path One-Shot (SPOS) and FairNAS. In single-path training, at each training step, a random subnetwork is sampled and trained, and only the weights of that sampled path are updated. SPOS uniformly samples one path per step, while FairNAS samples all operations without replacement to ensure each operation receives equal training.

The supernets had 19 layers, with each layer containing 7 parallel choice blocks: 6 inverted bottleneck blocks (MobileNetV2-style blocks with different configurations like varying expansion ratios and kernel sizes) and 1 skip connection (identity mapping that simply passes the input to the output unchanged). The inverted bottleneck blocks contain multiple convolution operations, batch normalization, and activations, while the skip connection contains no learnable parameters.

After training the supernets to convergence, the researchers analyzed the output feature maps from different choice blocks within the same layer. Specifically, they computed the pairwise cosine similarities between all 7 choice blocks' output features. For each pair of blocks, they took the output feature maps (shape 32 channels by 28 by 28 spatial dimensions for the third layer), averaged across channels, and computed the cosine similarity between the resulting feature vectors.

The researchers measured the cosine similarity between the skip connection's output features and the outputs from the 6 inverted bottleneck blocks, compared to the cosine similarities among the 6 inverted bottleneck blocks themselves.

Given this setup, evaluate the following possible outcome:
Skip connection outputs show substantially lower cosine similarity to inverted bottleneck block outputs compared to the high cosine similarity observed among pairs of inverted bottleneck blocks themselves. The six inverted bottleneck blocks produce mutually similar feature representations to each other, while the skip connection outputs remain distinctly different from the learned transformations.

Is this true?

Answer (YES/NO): YES